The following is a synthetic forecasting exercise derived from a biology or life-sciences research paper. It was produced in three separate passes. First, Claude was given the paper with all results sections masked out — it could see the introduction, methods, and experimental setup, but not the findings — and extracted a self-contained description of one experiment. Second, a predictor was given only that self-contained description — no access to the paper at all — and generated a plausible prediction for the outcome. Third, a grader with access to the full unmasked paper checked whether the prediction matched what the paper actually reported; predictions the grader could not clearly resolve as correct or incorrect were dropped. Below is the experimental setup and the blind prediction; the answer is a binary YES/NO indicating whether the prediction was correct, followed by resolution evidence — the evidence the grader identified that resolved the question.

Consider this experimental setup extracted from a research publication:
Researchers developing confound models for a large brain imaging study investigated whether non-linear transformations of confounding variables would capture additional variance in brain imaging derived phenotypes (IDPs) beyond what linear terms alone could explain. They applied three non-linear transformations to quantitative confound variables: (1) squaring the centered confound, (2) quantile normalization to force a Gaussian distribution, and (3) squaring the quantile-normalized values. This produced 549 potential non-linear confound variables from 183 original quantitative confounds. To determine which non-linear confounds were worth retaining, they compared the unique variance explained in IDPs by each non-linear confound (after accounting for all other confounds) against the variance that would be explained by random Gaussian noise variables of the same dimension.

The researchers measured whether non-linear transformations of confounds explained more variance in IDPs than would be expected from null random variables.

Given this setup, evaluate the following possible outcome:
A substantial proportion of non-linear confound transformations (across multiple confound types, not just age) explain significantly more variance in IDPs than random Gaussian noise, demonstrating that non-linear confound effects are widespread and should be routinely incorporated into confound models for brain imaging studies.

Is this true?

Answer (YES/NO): NO